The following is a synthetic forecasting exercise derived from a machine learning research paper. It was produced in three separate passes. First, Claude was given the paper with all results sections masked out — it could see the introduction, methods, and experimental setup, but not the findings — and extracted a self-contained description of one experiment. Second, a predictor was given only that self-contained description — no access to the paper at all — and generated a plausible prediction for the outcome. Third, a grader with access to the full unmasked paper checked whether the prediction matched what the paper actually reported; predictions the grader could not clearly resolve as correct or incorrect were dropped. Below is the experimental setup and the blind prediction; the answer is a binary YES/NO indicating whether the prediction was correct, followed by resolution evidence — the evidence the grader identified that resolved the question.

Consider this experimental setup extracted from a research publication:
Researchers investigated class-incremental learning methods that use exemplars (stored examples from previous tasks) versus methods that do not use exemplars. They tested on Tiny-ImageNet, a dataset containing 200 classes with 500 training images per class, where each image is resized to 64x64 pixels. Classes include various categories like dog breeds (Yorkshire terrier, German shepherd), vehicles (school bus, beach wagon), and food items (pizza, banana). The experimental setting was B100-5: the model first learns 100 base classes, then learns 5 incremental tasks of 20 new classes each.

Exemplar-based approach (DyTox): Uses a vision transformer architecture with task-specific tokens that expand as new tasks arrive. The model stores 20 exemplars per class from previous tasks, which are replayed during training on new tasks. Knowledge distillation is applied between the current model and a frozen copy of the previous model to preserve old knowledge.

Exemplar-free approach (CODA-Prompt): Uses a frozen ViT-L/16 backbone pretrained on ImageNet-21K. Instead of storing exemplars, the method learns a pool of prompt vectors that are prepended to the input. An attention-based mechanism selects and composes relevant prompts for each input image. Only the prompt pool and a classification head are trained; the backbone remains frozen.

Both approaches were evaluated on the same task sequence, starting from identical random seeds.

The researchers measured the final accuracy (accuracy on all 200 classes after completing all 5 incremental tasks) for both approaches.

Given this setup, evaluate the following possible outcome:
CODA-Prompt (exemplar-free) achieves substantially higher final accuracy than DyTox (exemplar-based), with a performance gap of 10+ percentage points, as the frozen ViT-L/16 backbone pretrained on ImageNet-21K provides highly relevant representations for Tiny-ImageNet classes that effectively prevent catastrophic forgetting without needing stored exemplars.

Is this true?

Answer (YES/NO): YES